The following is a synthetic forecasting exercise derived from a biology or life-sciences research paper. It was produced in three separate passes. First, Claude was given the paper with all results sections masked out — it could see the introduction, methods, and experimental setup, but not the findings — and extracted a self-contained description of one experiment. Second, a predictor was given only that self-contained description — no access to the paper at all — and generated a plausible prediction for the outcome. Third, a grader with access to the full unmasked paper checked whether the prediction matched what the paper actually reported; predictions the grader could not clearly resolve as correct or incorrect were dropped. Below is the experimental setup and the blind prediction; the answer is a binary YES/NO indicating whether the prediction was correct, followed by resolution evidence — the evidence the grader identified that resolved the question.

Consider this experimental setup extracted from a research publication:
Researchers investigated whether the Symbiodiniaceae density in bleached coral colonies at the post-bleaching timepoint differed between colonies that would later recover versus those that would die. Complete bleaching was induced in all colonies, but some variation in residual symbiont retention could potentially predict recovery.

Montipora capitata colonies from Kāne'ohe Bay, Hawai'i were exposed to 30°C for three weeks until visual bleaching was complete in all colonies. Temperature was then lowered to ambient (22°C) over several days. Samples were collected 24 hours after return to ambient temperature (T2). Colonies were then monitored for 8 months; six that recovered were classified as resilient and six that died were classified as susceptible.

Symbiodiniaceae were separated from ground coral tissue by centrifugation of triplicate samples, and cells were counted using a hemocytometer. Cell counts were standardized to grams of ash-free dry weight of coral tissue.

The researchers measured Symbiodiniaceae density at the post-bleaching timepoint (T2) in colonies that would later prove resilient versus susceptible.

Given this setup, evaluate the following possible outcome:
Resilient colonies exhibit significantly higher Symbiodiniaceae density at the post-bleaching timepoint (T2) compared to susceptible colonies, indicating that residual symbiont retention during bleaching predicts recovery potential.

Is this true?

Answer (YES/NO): NO